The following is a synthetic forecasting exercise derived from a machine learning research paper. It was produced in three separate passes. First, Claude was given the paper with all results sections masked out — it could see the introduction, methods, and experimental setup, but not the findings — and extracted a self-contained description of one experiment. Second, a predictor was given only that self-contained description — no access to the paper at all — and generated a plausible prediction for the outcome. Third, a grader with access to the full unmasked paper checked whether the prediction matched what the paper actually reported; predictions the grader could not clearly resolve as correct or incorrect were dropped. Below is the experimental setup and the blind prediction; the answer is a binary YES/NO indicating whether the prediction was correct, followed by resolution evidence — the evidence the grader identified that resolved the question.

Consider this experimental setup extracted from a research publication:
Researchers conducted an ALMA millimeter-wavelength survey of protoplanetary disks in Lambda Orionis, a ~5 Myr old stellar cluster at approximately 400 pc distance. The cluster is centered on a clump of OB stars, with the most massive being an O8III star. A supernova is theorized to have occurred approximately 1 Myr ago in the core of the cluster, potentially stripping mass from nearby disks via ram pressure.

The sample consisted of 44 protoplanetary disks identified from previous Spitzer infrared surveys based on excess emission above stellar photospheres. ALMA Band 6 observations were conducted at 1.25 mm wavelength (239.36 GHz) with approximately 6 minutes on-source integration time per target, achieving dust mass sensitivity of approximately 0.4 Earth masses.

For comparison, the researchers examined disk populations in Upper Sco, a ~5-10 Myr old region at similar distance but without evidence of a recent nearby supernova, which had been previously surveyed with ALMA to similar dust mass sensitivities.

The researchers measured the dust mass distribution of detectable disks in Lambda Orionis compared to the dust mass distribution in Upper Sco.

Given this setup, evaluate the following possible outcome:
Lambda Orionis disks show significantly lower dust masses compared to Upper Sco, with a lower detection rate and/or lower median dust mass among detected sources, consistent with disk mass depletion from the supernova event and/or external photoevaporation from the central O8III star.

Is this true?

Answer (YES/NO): NO